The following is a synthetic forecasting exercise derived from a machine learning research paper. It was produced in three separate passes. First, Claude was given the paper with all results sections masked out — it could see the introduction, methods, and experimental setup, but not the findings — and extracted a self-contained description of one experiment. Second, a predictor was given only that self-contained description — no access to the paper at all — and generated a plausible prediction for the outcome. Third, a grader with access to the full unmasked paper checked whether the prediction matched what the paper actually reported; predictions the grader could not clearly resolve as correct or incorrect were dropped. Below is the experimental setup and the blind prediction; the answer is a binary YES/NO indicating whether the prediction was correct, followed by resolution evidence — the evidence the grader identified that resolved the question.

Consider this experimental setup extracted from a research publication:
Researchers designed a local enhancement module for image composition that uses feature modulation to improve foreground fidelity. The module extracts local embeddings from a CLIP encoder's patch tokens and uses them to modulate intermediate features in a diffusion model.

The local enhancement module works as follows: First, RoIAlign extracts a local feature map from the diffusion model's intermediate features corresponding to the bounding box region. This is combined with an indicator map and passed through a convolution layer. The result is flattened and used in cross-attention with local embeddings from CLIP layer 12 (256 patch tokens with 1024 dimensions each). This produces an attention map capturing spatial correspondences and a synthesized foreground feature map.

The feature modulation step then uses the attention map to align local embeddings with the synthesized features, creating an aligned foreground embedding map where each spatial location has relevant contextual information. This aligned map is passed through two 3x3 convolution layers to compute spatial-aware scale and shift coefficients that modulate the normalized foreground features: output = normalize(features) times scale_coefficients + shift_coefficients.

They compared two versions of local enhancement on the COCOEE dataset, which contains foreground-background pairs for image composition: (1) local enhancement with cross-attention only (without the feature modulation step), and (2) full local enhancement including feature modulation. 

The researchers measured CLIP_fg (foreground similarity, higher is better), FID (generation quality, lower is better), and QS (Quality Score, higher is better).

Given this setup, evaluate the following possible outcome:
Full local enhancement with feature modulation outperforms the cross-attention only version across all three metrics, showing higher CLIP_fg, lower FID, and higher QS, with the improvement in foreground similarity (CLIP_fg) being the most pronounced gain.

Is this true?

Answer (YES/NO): YES